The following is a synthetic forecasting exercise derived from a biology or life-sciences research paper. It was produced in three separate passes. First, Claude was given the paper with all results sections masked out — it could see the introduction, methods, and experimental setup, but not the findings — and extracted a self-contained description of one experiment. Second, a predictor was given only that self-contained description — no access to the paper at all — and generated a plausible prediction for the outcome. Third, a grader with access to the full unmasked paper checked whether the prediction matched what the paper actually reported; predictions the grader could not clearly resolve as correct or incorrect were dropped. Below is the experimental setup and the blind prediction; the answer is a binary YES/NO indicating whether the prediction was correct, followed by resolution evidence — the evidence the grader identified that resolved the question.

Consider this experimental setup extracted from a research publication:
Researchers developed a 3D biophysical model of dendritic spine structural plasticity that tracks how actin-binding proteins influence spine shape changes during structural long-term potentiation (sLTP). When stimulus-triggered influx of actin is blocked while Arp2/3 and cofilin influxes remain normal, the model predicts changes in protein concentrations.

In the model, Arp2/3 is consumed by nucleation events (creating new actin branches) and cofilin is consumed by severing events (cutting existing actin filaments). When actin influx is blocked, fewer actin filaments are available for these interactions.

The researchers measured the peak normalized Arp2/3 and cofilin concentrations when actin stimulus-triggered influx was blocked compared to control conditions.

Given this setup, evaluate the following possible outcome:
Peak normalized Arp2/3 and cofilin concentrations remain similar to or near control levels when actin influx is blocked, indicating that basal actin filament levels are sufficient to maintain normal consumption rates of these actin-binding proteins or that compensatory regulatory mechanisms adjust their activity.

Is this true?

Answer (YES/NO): NO